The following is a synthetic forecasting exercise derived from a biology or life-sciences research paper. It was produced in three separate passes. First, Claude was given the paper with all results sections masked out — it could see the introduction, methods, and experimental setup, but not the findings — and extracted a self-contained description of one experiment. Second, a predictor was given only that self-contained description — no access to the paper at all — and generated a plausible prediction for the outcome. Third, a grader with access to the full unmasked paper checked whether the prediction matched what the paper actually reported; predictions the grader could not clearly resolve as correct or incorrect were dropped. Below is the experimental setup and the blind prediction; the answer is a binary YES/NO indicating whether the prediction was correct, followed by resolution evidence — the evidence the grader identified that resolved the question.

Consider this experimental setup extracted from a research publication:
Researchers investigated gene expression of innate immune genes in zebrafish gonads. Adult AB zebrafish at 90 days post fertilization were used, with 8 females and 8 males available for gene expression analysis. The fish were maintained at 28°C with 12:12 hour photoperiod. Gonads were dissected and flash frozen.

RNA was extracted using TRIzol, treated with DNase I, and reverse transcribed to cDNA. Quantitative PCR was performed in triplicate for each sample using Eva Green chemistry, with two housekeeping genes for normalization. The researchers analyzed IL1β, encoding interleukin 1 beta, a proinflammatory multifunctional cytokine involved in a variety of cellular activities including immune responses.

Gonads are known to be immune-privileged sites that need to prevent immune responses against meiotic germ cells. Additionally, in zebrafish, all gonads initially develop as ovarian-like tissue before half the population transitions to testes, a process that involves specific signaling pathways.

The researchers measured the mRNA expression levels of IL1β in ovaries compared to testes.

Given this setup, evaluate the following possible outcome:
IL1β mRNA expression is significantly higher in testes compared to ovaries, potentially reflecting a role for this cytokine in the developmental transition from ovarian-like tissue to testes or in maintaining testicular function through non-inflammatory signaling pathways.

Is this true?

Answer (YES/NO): YES